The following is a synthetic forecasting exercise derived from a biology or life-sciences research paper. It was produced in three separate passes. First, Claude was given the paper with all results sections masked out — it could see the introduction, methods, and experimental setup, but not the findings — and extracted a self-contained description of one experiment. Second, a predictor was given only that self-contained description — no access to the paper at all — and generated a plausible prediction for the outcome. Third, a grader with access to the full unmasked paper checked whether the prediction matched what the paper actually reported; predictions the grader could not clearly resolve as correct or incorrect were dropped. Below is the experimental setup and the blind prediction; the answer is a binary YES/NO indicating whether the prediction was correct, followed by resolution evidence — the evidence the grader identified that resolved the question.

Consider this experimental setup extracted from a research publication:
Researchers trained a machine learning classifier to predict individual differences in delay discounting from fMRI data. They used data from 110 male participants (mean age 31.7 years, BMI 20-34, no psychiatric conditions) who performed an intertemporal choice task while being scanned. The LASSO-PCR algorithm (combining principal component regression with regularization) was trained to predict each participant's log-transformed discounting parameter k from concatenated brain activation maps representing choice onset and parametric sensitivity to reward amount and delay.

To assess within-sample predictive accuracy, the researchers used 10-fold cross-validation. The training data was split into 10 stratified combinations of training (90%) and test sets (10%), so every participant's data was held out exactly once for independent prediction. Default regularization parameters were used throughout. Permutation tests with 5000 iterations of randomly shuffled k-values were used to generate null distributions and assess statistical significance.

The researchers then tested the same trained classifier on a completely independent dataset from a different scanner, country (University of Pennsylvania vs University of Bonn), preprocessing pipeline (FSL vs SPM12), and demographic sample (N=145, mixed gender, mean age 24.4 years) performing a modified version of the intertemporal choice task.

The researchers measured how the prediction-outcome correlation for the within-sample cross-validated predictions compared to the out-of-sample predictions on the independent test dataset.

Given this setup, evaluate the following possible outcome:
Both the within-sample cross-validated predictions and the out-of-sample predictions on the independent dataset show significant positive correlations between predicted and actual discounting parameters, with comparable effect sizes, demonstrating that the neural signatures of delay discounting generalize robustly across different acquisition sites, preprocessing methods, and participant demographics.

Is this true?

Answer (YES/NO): YES